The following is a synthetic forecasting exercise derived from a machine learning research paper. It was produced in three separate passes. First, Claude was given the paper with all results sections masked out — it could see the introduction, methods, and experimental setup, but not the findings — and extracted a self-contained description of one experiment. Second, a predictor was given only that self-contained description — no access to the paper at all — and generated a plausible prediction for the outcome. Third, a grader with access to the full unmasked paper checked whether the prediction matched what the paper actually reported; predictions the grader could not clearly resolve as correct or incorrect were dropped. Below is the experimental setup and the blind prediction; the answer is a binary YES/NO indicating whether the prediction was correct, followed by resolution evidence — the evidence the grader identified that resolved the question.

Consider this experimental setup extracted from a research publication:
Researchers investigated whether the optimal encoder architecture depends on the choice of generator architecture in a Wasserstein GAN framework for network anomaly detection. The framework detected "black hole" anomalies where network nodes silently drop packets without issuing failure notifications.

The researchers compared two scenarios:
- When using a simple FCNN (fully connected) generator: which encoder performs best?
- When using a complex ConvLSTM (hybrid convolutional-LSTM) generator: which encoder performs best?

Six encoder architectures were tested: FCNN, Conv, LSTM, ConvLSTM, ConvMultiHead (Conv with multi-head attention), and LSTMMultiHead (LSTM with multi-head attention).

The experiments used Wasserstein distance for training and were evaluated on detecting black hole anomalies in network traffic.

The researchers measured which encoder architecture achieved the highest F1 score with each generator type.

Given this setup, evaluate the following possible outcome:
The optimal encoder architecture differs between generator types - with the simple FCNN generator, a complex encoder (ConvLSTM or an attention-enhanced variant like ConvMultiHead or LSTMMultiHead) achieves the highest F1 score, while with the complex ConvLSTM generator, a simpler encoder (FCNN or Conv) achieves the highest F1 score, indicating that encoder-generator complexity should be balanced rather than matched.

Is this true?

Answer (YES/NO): NO